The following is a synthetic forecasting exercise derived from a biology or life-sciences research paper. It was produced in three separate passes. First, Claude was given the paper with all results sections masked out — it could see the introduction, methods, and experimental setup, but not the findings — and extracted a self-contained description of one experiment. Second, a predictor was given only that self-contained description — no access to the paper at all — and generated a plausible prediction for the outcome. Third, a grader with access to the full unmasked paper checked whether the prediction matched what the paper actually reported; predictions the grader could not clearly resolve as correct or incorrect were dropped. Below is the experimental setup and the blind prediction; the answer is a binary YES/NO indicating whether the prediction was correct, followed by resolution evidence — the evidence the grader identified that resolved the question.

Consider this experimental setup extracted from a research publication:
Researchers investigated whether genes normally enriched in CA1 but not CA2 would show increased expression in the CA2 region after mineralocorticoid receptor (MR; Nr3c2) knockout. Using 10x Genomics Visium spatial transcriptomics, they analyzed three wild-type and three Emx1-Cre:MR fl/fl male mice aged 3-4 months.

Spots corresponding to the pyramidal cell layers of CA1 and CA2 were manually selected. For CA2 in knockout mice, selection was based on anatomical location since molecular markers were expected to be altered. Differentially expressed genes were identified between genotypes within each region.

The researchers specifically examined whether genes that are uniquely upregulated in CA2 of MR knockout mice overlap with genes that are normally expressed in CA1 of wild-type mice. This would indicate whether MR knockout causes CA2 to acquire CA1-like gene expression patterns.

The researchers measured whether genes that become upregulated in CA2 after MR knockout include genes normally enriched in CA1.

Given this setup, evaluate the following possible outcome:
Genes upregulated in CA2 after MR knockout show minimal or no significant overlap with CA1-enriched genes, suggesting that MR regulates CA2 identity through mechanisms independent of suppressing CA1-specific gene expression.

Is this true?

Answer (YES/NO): NO